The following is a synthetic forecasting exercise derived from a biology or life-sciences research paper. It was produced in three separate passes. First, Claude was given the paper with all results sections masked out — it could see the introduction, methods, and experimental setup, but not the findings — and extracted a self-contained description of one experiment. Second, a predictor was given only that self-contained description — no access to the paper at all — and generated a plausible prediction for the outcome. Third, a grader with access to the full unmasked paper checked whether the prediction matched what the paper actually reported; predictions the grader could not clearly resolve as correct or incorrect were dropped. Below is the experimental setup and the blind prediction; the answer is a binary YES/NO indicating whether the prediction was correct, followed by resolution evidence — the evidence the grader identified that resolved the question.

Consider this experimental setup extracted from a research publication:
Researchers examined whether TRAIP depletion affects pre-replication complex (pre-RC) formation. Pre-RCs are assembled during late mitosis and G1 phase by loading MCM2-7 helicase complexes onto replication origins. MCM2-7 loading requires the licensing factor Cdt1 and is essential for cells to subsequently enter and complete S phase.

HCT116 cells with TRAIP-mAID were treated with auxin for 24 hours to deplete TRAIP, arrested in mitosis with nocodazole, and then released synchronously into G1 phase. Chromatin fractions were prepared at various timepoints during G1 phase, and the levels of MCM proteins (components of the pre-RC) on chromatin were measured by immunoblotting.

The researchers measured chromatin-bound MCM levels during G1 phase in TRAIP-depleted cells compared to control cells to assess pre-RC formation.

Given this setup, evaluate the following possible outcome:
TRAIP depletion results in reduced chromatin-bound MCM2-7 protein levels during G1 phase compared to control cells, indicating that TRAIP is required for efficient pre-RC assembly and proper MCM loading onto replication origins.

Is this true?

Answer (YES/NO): YES